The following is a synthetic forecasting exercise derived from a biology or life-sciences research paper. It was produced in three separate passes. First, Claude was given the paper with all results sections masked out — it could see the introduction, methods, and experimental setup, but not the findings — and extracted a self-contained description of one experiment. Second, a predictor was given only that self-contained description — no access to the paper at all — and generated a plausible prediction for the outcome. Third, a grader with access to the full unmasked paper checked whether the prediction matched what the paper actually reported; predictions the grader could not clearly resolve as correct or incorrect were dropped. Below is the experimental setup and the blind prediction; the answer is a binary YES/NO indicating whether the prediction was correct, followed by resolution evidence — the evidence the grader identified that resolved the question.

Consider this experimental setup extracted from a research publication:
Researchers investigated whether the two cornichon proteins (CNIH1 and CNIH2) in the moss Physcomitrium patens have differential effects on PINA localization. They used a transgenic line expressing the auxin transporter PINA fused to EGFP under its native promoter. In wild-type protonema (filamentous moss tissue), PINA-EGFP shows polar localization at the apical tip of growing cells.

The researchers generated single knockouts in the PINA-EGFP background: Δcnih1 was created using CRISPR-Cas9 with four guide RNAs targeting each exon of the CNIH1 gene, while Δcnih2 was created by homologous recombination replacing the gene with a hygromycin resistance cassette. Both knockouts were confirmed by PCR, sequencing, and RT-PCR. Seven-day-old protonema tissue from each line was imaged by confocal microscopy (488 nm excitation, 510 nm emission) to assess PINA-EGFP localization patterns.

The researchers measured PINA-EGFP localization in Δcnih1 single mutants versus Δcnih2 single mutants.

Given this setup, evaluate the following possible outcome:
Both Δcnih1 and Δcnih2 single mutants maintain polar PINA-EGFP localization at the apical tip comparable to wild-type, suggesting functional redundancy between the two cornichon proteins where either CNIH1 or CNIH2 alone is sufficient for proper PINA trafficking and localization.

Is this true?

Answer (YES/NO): NO